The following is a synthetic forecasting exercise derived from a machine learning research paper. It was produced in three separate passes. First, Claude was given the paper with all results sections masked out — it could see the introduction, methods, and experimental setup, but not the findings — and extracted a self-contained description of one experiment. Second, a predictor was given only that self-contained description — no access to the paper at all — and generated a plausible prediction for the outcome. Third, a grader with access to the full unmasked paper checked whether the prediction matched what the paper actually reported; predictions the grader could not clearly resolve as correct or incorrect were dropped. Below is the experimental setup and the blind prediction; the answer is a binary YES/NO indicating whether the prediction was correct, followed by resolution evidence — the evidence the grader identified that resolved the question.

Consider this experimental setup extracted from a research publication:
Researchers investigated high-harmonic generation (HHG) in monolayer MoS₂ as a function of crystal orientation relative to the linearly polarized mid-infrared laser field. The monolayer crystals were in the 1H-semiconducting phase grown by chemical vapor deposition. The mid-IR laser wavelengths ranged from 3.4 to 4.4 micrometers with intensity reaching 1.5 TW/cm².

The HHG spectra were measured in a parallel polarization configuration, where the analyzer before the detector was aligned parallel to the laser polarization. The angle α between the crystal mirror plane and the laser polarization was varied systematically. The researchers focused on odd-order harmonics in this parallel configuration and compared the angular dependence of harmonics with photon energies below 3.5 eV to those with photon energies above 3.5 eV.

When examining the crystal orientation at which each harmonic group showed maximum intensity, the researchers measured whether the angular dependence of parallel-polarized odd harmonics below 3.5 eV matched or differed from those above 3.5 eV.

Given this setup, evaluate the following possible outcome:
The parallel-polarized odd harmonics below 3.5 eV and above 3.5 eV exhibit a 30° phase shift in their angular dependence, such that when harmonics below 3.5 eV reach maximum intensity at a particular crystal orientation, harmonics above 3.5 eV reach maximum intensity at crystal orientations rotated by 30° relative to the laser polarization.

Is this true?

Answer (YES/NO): YES